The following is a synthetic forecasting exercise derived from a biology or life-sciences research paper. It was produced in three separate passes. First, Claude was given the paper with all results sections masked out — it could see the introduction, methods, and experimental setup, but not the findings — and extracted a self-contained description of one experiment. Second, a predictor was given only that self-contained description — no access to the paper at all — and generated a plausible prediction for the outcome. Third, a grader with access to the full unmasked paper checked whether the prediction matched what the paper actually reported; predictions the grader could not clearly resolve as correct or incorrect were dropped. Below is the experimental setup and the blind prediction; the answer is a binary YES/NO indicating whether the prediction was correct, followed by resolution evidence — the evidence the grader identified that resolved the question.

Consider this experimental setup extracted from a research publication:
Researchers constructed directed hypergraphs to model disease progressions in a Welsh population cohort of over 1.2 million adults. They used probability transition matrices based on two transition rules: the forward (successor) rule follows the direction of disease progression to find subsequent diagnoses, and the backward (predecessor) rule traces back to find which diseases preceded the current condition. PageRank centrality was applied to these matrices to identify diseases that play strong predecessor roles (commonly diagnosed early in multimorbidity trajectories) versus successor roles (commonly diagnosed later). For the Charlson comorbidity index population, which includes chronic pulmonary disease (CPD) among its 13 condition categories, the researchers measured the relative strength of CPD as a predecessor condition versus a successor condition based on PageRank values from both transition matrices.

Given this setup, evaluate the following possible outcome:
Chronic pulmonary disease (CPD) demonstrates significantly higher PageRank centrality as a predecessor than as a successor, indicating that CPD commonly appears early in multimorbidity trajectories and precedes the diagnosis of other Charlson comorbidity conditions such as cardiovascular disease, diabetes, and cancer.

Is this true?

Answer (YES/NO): NO